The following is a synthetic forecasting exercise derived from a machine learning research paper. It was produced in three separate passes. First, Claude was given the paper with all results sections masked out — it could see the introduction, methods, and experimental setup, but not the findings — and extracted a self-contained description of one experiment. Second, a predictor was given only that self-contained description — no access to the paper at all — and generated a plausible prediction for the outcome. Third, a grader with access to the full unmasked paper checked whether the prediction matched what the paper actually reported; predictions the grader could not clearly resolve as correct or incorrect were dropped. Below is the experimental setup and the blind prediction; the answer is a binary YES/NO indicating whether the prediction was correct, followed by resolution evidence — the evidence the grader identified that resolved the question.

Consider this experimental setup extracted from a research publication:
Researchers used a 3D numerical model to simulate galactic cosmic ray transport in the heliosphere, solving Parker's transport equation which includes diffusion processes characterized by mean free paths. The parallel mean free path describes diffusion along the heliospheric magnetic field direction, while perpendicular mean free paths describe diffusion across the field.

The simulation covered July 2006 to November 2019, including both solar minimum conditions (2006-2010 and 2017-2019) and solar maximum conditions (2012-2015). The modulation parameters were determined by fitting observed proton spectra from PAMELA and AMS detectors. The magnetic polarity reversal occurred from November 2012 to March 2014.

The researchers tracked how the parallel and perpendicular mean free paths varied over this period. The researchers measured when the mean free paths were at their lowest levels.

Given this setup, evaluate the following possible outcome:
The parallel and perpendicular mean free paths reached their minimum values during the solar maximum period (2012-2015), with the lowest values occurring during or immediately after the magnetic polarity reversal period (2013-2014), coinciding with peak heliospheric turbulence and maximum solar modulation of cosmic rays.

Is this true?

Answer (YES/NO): NO